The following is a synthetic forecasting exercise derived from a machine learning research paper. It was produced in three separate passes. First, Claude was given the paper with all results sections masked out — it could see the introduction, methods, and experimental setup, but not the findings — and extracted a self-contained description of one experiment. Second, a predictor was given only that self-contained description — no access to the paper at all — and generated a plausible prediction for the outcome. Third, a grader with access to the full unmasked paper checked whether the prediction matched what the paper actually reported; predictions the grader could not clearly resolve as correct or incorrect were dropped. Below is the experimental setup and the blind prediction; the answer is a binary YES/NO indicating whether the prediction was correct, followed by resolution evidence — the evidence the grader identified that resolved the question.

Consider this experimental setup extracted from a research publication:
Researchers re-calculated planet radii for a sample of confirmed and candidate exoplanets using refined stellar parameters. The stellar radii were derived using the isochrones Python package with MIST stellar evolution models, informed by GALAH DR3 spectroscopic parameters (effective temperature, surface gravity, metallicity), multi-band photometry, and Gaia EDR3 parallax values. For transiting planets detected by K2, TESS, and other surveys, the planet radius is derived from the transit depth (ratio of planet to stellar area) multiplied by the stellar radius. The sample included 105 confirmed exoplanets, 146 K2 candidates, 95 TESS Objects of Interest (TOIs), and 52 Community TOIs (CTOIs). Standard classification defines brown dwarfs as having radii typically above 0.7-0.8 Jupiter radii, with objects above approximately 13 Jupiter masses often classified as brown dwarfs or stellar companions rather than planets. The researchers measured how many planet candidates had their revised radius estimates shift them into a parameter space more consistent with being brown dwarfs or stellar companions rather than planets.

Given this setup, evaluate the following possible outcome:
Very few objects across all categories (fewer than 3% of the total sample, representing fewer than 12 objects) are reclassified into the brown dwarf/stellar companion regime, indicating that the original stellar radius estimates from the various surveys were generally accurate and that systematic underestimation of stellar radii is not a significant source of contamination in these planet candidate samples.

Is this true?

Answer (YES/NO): NO